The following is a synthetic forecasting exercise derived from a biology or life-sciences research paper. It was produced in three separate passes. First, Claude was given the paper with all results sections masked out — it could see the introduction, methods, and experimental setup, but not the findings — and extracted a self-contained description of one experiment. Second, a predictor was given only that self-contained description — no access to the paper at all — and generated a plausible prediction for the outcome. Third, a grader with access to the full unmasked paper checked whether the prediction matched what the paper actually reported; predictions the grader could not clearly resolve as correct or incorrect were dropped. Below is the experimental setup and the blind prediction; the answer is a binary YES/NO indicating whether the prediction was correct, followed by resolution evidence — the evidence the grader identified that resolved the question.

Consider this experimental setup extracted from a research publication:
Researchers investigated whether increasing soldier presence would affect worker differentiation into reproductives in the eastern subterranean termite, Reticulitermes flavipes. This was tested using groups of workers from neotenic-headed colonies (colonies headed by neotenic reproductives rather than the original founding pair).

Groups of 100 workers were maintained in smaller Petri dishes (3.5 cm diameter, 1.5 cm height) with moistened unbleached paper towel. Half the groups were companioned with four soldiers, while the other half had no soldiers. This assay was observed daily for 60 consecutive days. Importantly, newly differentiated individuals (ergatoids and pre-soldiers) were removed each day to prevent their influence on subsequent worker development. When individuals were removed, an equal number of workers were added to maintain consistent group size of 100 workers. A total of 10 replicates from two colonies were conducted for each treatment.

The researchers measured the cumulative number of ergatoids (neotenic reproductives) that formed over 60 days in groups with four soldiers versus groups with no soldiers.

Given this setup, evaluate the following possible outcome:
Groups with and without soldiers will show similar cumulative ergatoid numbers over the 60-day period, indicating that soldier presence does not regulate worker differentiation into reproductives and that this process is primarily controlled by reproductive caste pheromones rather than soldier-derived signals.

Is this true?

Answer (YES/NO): YES